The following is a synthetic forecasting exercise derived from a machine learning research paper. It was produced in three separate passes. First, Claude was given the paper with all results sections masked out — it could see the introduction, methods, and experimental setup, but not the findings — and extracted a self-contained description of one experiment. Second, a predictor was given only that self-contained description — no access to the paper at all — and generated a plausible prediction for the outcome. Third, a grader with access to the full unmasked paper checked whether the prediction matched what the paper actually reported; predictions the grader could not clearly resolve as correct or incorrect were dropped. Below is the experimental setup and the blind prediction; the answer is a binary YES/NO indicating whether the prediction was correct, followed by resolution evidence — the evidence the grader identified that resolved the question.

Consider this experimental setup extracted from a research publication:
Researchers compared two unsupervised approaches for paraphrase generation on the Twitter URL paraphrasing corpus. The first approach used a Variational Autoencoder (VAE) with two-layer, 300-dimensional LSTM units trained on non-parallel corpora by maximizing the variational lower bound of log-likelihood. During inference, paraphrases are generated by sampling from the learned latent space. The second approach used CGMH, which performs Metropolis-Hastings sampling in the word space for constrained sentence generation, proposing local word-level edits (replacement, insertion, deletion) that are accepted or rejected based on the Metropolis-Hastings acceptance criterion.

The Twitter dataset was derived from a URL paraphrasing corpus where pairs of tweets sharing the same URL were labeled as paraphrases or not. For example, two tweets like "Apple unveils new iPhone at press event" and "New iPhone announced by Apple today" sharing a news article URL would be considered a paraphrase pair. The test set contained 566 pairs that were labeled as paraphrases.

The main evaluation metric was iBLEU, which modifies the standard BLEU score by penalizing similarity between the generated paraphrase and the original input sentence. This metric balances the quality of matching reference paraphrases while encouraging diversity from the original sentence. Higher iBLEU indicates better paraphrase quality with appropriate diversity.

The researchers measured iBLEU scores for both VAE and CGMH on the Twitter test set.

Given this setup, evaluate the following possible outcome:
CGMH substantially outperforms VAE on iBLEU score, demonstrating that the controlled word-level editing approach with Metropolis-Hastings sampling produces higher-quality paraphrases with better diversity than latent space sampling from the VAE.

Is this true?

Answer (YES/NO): YES